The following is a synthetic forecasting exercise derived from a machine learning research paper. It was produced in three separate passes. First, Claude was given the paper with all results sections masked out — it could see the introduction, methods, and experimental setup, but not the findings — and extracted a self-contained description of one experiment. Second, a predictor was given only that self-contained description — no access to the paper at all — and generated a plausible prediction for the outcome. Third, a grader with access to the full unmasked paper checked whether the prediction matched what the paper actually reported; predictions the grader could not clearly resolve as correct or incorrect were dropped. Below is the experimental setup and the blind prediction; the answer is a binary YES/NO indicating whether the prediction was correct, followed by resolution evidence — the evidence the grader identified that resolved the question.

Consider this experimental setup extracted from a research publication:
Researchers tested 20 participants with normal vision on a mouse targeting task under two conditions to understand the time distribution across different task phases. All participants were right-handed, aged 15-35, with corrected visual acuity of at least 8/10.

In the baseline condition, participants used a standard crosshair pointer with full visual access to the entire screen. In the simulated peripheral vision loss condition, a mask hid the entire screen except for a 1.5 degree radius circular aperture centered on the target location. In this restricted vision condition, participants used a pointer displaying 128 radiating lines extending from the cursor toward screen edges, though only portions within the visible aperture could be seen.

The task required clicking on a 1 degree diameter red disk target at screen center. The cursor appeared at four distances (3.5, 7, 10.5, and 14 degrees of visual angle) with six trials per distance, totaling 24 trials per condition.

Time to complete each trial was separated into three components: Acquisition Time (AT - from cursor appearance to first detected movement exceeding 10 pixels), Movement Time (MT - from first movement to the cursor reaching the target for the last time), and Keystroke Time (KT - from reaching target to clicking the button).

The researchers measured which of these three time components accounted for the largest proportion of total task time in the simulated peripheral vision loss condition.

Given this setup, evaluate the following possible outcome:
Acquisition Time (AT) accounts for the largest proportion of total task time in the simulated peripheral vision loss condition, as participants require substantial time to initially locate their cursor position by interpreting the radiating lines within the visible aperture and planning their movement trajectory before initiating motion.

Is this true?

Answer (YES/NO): NO